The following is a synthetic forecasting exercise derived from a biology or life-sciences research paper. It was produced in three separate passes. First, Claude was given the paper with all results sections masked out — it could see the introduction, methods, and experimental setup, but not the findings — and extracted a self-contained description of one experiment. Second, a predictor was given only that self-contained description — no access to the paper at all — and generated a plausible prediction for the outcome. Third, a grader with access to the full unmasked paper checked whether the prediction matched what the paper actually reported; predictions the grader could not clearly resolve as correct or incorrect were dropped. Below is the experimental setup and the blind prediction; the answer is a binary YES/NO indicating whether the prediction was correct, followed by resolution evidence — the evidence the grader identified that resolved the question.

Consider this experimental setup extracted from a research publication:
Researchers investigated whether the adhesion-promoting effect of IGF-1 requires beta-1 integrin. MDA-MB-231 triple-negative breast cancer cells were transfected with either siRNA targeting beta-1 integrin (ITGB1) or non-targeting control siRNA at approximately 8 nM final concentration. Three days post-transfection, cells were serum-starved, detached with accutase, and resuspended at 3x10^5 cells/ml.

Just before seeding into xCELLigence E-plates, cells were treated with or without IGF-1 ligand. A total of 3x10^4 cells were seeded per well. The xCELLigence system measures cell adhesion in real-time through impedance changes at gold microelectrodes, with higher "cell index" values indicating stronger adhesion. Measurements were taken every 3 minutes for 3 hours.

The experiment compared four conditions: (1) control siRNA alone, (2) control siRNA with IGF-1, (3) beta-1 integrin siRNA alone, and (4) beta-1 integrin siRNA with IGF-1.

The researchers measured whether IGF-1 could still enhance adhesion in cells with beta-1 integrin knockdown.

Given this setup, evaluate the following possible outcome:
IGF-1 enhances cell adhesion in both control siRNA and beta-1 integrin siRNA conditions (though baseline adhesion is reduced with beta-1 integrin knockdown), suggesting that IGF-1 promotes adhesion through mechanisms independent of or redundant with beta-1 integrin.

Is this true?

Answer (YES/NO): NO